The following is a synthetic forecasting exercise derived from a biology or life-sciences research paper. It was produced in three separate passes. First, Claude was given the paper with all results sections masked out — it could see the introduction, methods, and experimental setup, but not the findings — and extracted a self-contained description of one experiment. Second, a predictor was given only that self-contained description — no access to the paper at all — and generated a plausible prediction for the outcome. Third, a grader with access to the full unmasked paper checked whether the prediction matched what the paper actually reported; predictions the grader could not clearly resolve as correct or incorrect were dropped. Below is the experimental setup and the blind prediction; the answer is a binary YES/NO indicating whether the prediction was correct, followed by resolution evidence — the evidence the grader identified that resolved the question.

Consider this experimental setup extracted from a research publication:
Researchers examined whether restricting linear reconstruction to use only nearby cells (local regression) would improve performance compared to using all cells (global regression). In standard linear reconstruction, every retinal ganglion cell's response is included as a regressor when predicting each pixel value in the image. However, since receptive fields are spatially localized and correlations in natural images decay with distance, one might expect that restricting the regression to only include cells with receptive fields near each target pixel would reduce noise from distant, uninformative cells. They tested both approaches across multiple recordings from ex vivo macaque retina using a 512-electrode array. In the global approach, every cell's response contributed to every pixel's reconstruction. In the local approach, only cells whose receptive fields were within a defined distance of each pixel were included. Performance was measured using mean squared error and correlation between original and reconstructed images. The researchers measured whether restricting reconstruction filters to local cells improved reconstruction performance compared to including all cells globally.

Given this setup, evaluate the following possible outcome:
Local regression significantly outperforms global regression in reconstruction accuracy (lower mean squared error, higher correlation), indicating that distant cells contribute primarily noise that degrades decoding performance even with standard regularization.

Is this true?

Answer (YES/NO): NO